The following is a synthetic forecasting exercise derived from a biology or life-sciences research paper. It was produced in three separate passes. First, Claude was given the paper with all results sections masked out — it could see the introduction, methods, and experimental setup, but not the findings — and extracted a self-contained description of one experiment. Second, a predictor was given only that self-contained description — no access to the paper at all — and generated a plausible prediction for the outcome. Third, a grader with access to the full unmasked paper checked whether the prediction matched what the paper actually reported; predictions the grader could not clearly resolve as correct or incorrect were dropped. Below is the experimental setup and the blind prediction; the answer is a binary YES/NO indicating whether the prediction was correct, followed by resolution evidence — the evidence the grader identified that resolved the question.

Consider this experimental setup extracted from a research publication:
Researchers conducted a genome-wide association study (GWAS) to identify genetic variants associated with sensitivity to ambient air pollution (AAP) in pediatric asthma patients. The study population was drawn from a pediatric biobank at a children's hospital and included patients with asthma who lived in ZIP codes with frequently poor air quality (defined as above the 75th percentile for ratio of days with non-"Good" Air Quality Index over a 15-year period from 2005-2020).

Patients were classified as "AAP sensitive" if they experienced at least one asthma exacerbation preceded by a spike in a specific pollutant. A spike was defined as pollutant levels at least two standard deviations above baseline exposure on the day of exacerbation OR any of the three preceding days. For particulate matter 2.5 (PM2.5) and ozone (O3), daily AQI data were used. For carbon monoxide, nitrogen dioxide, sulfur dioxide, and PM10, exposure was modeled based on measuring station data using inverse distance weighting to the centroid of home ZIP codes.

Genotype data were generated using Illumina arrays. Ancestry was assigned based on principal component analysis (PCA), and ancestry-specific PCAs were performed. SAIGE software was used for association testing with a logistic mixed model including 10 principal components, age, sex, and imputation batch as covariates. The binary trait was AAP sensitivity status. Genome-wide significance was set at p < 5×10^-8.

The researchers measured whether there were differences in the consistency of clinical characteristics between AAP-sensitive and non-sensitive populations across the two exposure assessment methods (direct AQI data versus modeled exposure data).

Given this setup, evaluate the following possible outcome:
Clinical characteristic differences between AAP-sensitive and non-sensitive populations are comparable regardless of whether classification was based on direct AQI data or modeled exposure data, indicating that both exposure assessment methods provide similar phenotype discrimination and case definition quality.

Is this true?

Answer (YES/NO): YES